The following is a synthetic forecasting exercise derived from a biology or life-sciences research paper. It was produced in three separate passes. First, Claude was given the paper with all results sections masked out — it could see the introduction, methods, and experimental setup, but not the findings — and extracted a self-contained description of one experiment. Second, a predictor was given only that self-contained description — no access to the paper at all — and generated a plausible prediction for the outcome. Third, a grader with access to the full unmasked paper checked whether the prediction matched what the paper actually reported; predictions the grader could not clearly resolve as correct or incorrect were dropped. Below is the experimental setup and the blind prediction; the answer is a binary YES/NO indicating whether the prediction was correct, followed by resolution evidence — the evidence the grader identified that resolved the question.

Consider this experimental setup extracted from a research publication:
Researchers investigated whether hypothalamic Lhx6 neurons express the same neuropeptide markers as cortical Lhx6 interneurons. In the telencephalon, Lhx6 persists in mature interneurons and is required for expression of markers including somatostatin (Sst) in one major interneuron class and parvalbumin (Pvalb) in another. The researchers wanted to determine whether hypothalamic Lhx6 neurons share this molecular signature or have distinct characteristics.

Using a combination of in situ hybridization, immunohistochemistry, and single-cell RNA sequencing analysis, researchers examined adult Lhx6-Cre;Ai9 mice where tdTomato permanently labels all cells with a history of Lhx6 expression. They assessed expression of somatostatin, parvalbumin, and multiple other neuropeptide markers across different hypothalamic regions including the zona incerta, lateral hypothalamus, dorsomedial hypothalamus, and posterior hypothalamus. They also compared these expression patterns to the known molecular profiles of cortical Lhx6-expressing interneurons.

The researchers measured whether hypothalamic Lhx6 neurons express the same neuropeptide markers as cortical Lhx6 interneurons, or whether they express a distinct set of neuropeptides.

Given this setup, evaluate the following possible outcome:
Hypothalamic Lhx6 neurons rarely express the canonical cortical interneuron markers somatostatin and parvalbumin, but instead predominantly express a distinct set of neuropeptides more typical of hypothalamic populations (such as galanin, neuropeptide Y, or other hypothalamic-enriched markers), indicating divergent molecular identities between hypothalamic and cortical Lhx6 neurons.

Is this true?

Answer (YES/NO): YES